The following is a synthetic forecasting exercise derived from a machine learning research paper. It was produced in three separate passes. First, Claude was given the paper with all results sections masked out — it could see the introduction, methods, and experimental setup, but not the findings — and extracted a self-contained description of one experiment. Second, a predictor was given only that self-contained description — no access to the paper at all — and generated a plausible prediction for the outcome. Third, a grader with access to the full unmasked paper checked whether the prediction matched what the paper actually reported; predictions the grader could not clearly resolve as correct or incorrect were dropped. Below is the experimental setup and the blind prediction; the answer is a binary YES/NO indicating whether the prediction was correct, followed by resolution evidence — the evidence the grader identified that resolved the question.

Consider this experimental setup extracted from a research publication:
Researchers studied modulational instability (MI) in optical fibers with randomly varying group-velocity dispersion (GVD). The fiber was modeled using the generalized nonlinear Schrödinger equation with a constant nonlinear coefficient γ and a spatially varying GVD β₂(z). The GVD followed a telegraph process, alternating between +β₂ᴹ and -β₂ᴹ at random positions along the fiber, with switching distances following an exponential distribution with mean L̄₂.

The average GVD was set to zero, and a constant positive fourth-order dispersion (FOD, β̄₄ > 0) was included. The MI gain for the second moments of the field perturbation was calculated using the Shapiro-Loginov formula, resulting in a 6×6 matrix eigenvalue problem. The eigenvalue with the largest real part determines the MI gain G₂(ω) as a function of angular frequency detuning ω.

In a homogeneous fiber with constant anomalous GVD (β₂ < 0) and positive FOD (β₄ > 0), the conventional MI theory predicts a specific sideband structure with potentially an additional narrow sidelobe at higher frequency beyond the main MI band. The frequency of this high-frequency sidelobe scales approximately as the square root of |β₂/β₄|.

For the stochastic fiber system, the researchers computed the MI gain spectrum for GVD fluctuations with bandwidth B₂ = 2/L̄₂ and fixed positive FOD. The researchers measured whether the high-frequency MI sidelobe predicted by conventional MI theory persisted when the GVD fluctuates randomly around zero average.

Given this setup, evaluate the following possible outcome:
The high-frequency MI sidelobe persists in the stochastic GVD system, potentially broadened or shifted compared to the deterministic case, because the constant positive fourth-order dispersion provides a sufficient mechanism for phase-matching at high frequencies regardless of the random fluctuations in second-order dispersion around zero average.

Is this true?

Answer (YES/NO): YES